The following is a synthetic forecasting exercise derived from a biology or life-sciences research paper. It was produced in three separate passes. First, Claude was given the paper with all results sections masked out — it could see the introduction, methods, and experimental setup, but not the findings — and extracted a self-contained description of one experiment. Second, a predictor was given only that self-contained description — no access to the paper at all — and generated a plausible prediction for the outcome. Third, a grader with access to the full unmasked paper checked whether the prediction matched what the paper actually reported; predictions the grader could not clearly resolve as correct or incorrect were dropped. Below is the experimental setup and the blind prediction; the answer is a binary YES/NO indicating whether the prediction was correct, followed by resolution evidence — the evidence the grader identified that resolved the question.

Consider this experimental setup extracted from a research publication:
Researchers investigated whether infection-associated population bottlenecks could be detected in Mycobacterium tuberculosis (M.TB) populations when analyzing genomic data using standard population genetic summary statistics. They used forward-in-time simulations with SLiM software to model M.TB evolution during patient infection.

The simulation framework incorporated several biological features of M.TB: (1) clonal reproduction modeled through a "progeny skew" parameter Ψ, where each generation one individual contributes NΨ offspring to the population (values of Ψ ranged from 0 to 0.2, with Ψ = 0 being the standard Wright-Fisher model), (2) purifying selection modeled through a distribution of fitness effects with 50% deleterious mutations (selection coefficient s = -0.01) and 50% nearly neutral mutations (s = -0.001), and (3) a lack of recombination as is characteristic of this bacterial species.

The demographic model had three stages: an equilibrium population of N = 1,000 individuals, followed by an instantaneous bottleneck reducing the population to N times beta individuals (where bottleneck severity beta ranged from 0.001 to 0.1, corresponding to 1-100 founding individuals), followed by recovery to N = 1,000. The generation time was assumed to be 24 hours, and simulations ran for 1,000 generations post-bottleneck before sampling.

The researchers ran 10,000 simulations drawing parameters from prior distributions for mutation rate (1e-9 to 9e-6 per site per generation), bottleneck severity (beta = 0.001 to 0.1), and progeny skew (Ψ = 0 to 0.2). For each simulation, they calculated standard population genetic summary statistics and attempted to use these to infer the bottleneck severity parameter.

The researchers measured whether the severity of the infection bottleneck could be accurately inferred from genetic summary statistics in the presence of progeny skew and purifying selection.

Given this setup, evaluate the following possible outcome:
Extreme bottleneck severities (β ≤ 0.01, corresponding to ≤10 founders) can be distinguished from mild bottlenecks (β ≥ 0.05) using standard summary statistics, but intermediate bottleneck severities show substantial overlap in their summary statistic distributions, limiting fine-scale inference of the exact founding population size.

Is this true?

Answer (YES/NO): NO